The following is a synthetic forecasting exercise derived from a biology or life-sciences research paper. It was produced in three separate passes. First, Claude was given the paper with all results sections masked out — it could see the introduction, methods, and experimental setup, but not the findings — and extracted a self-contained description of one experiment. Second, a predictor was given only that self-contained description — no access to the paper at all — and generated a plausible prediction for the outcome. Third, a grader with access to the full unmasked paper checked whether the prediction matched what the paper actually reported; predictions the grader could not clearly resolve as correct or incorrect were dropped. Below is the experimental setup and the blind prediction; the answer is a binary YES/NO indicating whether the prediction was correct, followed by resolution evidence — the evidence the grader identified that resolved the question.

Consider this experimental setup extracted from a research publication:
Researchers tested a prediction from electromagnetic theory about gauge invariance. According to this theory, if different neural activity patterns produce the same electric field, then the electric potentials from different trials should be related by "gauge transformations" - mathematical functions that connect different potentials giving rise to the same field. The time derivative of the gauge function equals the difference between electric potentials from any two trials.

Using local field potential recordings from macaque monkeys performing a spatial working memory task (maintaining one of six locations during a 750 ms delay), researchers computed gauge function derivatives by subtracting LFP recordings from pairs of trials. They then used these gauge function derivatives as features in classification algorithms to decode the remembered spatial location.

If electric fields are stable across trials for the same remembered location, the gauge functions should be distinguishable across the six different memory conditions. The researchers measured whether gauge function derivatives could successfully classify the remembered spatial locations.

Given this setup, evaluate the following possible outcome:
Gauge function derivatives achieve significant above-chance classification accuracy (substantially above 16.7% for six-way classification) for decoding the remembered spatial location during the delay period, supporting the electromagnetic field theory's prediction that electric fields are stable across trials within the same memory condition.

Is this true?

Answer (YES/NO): YES